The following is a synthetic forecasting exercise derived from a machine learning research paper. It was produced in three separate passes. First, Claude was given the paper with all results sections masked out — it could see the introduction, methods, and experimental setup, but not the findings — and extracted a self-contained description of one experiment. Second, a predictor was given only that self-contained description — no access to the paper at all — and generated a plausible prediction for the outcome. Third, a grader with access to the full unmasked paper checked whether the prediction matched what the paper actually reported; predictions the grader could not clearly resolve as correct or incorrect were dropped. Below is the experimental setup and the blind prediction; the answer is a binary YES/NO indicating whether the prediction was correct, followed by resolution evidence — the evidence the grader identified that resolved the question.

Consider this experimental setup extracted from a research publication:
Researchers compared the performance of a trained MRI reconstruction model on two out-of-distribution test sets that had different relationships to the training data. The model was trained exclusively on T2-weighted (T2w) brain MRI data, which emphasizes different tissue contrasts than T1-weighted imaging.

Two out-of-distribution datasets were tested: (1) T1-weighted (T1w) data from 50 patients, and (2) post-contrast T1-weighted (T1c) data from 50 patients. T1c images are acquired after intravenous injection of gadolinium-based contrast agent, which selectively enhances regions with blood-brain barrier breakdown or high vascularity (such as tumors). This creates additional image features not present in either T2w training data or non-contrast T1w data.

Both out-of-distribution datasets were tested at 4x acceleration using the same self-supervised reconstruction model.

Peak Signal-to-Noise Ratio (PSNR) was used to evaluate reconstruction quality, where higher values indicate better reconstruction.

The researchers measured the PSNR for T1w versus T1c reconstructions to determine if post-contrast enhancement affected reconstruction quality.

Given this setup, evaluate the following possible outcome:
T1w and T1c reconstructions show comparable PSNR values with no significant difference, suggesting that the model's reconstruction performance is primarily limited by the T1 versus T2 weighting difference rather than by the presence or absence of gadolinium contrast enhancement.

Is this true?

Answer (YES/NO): NO